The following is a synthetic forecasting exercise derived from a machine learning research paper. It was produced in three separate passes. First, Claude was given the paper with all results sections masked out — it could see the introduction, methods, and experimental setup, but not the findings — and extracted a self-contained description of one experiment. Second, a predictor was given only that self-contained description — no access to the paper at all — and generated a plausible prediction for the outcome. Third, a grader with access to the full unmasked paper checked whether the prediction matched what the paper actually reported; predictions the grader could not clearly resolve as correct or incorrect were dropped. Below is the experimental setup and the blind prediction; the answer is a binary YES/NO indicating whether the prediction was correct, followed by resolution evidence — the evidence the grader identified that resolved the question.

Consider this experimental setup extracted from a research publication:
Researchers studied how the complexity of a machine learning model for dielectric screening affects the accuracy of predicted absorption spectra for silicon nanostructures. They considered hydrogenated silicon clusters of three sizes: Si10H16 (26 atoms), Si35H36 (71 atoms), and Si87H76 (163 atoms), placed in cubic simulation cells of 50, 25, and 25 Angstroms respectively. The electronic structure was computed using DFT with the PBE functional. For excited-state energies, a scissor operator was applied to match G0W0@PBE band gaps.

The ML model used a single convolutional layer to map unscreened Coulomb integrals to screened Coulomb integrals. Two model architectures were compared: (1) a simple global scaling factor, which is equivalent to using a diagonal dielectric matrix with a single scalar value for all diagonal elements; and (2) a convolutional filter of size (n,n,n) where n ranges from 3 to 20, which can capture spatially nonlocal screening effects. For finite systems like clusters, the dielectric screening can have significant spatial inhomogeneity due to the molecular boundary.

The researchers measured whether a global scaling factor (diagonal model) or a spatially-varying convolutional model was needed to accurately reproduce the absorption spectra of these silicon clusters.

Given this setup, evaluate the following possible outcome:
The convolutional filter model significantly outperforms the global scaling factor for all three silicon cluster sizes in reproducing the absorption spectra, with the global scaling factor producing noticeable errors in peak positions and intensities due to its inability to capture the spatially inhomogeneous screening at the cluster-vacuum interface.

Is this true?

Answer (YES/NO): NO